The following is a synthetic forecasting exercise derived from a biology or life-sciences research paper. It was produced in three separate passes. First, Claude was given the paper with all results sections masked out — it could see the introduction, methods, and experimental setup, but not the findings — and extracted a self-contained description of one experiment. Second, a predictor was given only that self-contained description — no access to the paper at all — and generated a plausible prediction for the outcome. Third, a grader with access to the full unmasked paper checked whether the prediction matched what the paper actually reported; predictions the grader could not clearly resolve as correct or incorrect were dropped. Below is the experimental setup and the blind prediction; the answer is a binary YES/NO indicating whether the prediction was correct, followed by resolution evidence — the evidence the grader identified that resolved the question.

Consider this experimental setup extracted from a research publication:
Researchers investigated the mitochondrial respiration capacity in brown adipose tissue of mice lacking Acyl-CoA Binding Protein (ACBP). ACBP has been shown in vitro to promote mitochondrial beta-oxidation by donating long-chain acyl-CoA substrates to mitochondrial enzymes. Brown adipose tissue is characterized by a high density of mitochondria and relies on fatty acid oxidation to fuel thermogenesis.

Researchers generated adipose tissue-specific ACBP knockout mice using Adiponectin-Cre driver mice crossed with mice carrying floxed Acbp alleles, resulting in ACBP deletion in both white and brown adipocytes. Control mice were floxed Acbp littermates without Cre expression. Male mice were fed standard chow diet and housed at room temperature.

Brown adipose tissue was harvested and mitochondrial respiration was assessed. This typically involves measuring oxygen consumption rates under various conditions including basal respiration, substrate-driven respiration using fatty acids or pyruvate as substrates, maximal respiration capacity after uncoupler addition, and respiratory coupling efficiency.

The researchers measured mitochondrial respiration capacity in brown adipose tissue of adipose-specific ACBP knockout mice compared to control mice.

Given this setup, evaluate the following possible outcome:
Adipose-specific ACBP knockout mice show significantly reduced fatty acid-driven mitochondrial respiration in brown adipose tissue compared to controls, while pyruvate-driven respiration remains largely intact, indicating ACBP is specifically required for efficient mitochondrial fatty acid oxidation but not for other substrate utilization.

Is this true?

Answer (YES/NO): NO